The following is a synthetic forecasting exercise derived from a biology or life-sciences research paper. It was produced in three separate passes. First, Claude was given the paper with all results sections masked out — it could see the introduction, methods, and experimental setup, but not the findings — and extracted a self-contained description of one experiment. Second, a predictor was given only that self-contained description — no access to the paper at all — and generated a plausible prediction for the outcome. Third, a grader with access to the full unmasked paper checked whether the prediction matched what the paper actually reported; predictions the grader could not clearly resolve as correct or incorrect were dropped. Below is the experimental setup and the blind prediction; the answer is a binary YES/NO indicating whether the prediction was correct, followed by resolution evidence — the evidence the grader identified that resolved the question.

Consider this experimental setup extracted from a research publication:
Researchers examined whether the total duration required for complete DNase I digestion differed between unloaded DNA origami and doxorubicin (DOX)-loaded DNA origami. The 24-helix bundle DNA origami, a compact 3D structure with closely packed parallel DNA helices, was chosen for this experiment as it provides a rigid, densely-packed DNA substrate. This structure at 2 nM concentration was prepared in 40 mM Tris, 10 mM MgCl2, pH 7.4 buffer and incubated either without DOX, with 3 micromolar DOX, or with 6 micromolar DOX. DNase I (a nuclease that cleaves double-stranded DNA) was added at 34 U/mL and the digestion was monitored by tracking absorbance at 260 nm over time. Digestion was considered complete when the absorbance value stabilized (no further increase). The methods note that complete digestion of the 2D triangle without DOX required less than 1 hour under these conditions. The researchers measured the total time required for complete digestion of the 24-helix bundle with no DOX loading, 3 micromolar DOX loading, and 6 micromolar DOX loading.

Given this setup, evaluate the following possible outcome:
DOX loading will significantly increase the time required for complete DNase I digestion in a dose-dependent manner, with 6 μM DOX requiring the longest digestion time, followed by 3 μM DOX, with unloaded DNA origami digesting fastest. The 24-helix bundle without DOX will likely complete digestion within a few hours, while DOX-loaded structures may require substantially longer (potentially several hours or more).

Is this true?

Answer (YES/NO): YES